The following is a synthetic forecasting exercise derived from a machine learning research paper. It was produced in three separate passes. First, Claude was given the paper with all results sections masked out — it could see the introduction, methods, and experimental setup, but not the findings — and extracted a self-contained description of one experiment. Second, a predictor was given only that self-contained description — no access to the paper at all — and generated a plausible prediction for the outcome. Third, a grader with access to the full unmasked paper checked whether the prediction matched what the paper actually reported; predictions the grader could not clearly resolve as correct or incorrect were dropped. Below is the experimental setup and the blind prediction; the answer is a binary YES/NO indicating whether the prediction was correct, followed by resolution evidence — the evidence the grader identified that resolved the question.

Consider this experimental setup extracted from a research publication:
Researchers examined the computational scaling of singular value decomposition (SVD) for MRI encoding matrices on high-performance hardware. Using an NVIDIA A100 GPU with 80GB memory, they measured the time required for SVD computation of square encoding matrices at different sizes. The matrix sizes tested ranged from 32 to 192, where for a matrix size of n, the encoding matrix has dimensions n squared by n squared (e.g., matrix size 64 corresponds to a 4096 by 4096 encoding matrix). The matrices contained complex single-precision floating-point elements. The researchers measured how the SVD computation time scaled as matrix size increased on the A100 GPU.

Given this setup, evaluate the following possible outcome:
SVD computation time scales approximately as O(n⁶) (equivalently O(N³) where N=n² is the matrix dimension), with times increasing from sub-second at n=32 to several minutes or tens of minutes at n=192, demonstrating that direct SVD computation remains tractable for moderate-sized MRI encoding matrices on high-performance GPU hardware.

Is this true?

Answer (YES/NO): NO